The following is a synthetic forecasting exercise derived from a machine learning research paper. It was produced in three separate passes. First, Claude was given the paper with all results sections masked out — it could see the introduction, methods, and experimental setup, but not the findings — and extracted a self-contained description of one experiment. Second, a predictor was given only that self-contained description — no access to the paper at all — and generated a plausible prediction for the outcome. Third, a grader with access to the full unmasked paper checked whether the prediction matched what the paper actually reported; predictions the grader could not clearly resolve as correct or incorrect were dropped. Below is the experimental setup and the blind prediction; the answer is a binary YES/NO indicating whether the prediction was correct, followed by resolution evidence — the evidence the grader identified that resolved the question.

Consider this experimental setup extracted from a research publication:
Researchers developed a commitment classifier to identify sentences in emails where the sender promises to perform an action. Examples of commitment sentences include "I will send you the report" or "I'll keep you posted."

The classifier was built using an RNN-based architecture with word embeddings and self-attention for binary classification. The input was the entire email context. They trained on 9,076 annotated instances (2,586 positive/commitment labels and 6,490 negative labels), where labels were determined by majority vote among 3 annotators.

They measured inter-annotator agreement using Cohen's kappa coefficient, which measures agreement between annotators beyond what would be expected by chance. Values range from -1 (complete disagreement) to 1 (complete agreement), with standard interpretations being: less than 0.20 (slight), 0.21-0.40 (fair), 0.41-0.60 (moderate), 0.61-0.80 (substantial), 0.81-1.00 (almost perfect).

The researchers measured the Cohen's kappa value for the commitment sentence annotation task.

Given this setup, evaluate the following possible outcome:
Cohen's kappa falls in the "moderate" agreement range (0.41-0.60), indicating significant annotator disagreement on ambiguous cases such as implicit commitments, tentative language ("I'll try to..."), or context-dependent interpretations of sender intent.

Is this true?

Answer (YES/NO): NO